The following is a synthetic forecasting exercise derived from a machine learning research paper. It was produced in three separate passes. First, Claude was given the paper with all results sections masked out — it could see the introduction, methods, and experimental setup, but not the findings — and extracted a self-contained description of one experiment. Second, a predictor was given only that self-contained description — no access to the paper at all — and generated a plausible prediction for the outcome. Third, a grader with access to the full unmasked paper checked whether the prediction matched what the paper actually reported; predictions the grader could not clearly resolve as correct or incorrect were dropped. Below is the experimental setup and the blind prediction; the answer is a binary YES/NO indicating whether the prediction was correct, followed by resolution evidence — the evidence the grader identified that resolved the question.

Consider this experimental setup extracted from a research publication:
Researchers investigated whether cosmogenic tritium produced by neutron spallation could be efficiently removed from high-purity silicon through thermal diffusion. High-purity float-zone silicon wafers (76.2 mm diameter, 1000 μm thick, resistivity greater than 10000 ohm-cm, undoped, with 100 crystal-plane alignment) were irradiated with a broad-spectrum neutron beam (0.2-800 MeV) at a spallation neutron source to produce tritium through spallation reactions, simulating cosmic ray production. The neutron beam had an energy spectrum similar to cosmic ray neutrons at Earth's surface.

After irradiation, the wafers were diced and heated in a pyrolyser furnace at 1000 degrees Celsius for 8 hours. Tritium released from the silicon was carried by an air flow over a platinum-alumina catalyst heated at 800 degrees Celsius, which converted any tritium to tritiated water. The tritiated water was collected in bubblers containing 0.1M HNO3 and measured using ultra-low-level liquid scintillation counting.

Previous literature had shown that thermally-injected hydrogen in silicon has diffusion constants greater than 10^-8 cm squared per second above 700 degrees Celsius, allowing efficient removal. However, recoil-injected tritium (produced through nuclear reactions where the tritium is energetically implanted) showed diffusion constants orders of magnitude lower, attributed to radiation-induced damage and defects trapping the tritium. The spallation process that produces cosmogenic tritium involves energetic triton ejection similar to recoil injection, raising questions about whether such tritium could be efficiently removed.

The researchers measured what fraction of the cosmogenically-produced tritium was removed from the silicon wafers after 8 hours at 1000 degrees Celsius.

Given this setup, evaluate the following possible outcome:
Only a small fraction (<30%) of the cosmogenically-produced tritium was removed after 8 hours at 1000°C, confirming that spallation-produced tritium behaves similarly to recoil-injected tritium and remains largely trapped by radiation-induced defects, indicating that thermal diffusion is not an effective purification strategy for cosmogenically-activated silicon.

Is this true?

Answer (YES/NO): NO